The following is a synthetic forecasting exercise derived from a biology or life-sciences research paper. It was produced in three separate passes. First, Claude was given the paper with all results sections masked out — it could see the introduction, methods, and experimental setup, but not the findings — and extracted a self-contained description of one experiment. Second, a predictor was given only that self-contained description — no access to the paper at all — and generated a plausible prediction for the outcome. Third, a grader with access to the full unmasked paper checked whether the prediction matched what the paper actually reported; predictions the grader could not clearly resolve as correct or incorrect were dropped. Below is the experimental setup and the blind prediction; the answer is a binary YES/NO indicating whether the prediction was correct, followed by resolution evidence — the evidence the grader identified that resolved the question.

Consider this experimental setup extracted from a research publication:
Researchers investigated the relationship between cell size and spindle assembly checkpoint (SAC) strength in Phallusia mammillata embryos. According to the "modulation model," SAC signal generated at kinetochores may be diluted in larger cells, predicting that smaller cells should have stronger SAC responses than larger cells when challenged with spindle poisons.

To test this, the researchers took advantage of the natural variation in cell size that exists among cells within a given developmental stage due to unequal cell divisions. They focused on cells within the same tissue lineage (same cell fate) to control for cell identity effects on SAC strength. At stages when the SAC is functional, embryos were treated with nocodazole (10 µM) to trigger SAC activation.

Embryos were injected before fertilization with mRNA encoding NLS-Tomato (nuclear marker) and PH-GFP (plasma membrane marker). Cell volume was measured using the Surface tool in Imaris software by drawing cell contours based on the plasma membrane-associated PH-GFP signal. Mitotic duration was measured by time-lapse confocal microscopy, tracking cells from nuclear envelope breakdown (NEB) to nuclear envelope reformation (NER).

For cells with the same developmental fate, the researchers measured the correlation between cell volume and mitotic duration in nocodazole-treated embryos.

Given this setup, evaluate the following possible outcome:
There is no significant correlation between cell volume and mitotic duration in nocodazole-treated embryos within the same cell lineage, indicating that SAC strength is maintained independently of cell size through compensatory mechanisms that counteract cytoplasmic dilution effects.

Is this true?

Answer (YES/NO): NO